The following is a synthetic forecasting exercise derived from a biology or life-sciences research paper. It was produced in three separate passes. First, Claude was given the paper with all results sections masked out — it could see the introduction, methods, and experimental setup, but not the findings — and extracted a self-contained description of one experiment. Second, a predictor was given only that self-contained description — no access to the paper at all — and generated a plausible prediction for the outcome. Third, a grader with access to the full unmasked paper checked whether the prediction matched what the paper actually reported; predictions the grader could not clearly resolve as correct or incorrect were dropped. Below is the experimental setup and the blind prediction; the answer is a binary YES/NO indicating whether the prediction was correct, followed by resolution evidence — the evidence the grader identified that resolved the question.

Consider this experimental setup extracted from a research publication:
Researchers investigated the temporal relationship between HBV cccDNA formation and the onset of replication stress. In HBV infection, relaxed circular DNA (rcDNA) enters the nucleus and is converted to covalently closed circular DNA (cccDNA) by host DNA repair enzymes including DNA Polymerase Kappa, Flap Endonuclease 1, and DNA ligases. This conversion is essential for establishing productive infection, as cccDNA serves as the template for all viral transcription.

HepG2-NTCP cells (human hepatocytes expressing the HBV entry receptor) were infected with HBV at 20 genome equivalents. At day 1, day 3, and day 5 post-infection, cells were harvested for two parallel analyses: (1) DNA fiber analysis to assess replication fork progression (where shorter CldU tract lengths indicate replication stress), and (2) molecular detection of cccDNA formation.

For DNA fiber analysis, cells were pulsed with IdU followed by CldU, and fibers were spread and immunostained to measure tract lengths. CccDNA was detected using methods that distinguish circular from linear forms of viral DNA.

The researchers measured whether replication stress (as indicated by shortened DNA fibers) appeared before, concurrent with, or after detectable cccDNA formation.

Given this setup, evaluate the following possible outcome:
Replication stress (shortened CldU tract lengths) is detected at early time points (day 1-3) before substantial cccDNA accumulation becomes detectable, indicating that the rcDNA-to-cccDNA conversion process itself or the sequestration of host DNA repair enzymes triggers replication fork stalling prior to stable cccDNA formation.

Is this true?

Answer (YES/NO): NO